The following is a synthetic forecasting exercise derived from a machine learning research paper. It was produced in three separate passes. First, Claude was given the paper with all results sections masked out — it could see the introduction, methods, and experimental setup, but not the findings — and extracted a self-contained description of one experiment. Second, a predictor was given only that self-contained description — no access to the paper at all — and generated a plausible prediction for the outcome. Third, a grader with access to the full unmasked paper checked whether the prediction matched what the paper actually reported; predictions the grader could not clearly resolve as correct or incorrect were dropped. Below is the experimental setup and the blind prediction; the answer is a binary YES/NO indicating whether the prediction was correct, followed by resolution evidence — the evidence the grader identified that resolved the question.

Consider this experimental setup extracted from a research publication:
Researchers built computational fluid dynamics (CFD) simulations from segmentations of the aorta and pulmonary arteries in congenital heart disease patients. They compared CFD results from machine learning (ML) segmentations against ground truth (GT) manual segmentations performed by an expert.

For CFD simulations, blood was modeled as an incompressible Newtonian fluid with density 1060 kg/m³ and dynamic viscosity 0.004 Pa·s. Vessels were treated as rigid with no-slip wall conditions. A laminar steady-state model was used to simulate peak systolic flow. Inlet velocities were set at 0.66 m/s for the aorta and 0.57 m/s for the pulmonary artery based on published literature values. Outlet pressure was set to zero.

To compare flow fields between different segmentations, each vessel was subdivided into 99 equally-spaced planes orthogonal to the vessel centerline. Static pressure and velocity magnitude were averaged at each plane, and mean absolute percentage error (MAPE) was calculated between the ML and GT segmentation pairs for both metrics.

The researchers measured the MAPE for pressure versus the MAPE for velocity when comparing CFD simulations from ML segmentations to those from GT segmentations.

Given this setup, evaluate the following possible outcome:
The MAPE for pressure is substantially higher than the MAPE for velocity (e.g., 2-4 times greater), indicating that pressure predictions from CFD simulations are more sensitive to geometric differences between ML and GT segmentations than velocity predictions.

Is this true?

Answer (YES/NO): YES